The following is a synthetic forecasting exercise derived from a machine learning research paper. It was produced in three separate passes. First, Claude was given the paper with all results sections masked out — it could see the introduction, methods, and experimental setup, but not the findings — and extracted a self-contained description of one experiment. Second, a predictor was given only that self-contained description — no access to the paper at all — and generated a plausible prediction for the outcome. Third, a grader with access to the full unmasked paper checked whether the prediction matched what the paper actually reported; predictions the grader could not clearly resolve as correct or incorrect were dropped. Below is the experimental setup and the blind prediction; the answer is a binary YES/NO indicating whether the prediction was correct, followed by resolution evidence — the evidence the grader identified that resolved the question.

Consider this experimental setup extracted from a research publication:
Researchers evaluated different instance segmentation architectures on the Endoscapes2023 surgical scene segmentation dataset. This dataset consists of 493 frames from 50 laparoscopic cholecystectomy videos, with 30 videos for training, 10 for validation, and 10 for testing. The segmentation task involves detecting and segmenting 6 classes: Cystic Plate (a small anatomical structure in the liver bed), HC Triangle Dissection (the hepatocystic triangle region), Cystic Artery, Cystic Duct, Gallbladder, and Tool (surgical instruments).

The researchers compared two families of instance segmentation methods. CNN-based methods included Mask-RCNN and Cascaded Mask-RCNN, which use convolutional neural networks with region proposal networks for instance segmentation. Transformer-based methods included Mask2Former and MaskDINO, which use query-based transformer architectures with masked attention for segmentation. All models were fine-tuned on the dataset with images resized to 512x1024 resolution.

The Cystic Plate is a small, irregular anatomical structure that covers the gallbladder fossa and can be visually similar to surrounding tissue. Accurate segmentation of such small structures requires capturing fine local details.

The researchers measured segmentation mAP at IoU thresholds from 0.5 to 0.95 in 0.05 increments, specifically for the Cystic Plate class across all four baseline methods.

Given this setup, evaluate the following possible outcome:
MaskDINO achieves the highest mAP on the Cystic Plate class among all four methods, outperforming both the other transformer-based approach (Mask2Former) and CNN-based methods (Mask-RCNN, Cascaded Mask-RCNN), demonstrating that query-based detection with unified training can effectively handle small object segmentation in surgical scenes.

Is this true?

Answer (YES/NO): NO